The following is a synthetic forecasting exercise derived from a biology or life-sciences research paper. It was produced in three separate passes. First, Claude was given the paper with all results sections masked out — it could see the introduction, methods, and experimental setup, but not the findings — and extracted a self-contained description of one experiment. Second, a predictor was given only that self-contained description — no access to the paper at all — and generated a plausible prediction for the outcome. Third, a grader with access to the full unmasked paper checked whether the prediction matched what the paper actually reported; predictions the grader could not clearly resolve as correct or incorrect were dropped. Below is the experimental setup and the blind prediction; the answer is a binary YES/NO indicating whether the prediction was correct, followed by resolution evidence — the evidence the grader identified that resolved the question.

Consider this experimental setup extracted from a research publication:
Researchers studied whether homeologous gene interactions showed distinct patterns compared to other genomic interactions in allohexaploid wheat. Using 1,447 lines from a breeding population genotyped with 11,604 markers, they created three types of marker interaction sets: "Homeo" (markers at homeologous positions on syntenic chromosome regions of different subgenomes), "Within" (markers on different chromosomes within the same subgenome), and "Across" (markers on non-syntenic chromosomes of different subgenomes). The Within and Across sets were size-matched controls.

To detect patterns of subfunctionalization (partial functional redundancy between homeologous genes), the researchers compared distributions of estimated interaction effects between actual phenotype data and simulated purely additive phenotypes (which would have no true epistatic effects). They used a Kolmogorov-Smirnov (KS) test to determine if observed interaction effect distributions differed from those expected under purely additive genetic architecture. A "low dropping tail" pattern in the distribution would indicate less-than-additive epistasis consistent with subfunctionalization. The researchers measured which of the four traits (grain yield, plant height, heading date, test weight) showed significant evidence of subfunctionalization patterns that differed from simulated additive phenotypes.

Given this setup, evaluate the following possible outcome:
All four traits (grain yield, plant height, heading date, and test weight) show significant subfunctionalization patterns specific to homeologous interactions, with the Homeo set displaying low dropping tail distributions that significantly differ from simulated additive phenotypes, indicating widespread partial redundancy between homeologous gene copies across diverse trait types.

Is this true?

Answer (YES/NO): NO